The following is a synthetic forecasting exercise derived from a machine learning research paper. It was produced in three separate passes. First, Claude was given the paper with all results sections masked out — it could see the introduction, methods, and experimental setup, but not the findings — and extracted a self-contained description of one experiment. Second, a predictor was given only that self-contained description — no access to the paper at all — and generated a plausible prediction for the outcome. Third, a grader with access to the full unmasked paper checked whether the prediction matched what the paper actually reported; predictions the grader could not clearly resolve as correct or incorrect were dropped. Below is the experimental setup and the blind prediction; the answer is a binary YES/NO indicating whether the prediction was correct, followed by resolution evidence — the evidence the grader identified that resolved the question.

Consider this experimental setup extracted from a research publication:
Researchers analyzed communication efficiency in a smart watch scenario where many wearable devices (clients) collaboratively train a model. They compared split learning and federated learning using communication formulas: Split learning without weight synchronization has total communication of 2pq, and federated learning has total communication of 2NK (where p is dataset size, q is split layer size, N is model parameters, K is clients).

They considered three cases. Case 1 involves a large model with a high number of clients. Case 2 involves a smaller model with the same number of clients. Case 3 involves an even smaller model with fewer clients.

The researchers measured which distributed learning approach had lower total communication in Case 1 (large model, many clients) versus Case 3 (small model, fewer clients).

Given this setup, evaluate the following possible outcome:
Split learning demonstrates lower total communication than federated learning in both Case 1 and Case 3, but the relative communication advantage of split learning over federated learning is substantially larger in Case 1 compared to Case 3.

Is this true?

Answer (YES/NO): NO